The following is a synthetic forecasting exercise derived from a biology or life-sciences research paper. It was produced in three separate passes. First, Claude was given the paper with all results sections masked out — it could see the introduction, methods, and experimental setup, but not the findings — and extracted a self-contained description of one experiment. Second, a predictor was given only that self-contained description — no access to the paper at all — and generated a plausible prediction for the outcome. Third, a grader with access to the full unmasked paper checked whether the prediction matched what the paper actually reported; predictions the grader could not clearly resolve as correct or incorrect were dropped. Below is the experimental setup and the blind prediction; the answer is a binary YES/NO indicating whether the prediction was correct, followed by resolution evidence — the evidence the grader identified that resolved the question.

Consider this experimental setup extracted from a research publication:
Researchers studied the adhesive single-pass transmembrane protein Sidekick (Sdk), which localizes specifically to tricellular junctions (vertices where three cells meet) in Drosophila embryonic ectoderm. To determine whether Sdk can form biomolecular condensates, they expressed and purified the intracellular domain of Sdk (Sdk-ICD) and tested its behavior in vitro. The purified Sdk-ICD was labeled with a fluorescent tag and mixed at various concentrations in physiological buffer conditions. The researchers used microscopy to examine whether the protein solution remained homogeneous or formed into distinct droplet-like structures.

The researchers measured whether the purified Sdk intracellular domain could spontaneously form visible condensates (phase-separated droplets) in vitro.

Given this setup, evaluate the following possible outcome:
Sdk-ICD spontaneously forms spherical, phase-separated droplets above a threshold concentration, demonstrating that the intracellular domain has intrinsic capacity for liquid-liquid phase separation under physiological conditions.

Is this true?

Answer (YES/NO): NO